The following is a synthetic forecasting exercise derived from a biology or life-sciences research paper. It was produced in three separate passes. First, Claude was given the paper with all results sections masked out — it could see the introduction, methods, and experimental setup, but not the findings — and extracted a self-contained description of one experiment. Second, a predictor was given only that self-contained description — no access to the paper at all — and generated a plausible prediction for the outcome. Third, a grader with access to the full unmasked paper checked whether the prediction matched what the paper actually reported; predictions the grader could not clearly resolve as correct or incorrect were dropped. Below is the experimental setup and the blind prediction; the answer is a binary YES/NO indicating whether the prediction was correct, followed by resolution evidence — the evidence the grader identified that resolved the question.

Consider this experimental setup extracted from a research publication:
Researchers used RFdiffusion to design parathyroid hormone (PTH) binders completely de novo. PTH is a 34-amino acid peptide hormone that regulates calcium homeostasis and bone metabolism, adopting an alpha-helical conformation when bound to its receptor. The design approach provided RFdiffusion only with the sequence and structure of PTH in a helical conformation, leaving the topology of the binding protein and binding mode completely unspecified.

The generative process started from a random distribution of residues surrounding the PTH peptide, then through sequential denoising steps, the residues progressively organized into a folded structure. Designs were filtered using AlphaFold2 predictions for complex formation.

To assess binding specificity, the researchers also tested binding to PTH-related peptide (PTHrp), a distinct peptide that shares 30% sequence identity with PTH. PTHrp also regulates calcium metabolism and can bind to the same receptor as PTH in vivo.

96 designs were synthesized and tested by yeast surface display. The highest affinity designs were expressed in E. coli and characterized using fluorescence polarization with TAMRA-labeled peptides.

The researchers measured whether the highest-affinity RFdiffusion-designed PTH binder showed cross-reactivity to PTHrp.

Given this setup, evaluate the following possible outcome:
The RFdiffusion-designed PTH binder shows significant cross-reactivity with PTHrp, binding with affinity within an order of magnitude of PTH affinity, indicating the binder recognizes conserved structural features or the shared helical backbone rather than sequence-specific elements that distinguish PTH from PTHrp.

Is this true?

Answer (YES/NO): NO